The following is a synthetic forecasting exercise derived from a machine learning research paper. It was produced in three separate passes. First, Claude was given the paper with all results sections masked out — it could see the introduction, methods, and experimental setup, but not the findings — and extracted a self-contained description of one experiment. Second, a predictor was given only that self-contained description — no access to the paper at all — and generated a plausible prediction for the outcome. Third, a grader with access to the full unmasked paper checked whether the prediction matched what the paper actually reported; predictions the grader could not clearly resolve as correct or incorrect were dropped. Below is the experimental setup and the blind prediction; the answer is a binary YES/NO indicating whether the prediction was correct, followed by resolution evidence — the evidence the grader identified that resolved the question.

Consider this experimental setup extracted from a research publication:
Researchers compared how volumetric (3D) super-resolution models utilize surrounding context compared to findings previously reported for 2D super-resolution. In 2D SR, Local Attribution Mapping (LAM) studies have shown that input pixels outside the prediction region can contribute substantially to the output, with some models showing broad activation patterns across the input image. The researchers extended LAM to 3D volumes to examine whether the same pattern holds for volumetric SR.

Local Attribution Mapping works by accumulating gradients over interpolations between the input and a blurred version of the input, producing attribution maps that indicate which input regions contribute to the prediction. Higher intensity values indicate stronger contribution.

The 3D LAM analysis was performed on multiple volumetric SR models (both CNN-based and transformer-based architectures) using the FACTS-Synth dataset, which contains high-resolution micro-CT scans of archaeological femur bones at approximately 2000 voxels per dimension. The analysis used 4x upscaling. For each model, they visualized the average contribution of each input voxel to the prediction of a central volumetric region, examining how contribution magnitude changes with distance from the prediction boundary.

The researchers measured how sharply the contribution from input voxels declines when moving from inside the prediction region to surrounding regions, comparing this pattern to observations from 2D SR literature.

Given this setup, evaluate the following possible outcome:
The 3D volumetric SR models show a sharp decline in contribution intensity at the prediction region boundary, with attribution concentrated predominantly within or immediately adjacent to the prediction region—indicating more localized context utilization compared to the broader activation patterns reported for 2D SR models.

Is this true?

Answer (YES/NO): YES